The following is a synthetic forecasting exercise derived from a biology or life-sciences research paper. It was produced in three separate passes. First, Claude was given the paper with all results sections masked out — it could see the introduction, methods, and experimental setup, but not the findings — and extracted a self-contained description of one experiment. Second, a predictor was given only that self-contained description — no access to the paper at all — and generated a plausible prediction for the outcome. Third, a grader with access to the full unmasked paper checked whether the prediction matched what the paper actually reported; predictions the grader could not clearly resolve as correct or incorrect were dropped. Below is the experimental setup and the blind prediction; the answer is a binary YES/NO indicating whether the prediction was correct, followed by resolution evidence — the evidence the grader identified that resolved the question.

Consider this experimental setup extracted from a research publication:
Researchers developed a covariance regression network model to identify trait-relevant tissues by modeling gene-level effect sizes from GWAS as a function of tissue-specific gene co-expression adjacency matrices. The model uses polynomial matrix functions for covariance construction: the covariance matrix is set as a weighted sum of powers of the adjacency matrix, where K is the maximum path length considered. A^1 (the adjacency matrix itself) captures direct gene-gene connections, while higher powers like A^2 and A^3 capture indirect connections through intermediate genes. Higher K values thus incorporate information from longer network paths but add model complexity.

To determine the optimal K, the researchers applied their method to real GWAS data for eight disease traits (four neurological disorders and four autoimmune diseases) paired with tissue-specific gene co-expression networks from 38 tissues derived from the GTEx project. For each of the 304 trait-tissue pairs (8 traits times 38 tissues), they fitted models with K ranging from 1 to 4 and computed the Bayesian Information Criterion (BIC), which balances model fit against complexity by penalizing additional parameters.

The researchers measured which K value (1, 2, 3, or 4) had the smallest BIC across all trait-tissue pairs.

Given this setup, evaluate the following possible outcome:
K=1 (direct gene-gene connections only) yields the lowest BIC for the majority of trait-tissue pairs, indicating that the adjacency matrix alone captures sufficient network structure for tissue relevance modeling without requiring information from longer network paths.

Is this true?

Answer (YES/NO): YES